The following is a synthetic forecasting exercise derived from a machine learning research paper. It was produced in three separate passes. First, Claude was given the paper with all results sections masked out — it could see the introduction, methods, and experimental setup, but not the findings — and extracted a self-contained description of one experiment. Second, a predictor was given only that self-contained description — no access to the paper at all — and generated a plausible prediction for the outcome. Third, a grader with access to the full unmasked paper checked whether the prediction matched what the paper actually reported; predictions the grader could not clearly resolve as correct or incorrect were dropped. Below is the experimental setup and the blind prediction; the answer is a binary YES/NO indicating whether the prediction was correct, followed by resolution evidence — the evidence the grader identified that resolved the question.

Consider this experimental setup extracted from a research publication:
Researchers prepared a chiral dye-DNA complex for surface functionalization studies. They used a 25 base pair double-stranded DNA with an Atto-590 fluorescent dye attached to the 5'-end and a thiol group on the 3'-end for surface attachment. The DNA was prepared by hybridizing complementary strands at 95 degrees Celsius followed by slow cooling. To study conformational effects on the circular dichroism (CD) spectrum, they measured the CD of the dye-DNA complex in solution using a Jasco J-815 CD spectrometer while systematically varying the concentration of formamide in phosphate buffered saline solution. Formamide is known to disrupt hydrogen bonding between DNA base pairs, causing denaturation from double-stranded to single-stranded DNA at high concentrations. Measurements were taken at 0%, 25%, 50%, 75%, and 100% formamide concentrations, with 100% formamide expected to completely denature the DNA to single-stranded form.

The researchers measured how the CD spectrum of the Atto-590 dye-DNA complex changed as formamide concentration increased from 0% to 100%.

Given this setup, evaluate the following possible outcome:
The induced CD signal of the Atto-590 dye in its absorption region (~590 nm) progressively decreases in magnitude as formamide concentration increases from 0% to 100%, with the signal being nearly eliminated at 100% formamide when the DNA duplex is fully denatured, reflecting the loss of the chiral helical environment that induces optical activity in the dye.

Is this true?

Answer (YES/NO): NO